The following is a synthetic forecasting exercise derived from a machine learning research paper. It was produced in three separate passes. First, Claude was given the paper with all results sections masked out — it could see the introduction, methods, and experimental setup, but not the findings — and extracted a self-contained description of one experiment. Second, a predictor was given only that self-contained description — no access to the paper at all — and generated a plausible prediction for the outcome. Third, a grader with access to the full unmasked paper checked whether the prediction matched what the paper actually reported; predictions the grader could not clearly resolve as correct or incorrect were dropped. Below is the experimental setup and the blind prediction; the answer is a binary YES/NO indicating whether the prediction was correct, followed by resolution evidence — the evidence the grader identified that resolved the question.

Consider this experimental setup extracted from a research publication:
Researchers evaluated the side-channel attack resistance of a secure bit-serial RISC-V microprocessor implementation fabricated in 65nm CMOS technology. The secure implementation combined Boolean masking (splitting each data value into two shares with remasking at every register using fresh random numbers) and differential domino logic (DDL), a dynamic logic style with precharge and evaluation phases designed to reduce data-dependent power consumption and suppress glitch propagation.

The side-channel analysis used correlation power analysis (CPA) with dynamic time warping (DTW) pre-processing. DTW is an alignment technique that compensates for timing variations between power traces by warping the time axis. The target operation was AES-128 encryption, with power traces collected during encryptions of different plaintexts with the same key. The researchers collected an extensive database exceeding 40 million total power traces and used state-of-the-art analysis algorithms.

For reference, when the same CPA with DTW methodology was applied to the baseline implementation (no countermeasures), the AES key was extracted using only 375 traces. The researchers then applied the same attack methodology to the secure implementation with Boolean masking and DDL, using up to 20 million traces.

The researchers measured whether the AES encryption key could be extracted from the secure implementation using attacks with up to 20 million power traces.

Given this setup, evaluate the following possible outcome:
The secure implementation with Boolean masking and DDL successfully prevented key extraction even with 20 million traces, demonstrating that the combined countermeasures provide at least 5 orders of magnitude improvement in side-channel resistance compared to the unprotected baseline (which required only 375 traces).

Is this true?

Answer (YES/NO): NO